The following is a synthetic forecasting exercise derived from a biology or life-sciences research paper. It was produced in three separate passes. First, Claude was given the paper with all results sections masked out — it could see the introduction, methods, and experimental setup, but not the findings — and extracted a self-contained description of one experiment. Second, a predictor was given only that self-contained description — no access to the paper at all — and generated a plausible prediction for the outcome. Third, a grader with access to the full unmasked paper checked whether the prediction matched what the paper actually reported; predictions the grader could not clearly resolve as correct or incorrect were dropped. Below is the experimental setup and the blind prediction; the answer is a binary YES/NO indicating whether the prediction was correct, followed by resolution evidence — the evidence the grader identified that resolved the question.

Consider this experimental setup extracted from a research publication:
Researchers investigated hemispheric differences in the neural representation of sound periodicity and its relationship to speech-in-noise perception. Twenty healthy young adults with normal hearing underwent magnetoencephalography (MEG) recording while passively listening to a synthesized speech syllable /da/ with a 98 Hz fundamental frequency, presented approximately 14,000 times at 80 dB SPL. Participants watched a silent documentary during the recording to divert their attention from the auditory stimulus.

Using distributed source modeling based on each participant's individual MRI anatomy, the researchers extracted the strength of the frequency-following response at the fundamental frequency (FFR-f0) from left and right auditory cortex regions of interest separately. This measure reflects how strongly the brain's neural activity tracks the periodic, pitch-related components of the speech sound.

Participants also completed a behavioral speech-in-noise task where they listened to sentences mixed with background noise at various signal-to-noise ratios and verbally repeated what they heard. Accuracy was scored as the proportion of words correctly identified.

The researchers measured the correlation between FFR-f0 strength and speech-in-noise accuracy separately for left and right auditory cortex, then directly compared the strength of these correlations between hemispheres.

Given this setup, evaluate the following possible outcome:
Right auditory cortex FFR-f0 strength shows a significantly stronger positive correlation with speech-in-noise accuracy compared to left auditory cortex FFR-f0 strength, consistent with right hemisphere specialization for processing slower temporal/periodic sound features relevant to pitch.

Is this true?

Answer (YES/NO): YES